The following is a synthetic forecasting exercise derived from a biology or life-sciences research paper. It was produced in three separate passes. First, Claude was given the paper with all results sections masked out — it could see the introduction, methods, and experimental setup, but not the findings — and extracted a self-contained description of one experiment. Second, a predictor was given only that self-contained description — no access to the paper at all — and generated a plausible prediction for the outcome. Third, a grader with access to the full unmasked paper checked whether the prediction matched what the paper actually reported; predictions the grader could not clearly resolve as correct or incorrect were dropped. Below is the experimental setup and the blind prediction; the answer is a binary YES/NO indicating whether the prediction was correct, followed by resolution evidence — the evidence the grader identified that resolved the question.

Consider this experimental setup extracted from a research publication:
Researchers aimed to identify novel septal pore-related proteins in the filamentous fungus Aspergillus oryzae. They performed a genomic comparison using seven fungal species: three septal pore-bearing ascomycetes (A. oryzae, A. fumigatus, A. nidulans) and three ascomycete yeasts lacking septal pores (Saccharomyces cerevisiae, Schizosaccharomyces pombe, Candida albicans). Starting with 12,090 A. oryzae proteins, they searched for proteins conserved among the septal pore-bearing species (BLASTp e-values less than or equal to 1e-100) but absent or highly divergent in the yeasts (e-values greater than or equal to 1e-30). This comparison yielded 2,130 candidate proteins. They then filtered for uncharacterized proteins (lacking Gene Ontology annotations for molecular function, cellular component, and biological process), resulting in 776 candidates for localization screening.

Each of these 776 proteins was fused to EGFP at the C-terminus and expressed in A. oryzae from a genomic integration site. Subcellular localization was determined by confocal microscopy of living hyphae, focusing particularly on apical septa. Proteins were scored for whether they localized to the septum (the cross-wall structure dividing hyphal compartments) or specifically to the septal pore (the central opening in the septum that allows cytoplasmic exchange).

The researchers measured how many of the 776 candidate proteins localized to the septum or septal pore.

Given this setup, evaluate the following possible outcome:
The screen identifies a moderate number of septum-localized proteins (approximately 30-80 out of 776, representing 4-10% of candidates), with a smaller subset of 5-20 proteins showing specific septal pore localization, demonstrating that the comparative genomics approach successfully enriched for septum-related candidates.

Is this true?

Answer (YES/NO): YES